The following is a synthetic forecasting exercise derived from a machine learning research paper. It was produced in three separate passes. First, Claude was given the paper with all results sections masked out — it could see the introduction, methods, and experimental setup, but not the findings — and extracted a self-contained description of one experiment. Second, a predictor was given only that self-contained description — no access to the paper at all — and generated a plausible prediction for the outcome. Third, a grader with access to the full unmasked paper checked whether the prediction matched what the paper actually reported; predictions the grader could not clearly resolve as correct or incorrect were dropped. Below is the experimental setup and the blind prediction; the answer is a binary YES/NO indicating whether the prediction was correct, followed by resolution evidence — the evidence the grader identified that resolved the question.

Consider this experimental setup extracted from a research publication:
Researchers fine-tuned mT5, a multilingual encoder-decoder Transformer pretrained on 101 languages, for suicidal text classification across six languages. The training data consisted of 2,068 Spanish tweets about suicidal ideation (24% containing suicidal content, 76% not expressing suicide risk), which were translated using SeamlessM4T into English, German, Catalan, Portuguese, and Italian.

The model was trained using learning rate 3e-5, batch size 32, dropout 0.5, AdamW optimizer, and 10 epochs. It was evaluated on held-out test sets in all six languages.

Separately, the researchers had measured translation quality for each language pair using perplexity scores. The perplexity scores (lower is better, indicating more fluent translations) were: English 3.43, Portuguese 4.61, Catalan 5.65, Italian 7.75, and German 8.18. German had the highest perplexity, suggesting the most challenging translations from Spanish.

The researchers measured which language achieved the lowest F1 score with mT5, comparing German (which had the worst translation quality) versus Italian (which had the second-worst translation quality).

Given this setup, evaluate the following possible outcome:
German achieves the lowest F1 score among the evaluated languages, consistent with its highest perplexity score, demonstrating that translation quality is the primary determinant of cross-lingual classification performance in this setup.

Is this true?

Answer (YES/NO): NO